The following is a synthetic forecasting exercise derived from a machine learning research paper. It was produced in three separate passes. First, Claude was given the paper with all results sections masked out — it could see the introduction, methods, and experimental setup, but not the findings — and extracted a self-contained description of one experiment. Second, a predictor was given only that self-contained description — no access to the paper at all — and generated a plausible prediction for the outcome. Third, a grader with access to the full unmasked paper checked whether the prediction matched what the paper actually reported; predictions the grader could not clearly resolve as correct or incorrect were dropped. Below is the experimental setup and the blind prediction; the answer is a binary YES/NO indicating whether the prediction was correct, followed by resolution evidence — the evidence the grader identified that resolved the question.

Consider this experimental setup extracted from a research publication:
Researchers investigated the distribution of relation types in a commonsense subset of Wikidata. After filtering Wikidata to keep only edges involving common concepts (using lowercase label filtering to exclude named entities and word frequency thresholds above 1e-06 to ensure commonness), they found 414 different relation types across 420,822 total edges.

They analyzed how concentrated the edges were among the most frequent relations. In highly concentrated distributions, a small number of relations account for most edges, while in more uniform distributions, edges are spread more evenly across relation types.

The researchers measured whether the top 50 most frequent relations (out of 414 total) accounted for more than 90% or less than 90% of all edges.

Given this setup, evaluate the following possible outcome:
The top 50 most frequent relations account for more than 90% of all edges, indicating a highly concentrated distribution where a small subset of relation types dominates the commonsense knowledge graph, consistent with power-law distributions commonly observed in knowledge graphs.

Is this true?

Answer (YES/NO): YES